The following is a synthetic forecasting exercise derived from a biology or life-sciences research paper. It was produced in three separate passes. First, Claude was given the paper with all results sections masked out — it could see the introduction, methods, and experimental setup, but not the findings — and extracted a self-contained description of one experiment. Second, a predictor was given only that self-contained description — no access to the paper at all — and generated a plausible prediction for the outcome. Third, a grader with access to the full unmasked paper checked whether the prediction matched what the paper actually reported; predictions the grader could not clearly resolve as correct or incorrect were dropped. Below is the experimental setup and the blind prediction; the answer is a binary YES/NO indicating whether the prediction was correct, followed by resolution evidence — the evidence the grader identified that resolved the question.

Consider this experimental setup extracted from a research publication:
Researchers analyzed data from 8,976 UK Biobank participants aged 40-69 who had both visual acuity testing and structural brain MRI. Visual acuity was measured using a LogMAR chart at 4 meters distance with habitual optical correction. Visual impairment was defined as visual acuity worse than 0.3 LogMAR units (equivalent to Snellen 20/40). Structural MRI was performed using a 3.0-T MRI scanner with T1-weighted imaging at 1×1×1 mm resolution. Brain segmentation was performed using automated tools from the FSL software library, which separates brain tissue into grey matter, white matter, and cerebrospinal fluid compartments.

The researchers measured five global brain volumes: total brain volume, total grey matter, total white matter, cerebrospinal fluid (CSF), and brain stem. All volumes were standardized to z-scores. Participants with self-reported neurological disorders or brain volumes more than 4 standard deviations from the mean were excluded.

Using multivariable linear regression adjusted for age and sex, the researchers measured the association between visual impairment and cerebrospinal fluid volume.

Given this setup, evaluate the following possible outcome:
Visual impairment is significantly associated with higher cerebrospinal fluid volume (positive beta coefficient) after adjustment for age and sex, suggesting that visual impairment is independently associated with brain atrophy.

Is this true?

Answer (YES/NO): NO